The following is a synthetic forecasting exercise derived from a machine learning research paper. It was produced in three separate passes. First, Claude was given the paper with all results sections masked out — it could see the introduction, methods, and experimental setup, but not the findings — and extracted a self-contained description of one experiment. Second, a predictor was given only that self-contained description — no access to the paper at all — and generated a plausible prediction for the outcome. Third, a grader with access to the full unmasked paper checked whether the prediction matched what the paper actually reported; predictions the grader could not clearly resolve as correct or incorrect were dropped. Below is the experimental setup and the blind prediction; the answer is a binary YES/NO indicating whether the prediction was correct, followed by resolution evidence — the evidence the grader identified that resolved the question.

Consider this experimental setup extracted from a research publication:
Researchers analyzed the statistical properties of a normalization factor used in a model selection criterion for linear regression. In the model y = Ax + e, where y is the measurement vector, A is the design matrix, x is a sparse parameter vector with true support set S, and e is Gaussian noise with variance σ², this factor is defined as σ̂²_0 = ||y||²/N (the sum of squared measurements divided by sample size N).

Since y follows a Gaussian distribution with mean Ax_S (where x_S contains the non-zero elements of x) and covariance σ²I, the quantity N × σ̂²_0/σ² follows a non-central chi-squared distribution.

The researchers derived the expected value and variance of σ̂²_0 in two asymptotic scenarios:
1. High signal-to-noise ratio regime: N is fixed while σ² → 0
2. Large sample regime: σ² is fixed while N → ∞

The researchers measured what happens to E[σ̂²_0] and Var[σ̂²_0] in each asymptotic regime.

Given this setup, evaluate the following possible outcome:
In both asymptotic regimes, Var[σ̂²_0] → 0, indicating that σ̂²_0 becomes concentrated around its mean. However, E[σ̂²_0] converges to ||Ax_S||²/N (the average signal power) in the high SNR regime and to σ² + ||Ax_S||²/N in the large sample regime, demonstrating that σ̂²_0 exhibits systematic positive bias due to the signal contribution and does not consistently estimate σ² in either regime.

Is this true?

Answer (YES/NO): YES